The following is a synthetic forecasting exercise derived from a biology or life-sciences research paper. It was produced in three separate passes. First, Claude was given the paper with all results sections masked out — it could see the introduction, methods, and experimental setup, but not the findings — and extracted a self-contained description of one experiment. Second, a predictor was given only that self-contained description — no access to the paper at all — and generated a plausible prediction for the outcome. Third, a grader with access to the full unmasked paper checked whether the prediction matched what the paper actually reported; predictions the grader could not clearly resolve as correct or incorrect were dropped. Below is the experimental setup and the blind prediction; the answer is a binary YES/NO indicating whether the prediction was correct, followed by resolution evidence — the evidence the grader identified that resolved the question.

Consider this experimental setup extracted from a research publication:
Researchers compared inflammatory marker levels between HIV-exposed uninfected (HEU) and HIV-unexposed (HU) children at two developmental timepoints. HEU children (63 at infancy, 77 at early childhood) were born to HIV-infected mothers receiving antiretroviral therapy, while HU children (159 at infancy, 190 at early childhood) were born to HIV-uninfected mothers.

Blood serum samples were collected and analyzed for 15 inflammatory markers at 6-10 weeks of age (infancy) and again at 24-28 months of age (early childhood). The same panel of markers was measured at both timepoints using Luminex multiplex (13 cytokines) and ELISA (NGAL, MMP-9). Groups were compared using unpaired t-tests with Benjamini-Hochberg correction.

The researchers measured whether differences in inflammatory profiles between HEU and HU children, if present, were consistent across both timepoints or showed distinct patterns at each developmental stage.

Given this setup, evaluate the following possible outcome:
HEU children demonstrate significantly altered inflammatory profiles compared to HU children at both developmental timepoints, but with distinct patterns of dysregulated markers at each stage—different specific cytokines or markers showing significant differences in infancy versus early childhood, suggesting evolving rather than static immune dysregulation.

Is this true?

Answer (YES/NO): NO